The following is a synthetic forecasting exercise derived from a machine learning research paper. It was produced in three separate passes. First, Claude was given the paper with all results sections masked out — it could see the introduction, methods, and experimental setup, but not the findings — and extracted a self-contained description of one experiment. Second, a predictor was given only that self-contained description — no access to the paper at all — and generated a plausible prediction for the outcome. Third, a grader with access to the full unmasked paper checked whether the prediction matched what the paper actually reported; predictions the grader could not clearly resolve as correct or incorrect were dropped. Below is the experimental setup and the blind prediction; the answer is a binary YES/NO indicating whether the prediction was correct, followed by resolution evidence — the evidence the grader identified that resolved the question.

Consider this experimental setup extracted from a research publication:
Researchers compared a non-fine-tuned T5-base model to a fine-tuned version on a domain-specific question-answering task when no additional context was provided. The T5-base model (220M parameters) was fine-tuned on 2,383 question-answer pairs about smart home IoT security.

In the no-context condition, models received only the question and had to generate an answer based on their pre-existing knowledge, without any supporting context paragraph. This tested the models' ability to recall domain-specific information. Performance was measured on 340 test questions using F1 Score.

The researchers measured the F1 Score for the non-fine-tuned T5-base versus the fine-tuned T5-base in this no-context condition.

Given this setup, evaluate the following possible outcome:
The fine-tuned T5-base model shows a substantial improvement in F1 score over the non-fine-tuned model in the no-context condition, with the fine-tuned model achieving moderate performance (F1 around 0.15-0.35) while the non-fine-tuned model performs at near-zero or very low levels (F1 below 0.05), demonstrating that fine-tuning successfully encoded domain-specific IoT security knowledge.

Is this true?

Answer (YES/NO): NO